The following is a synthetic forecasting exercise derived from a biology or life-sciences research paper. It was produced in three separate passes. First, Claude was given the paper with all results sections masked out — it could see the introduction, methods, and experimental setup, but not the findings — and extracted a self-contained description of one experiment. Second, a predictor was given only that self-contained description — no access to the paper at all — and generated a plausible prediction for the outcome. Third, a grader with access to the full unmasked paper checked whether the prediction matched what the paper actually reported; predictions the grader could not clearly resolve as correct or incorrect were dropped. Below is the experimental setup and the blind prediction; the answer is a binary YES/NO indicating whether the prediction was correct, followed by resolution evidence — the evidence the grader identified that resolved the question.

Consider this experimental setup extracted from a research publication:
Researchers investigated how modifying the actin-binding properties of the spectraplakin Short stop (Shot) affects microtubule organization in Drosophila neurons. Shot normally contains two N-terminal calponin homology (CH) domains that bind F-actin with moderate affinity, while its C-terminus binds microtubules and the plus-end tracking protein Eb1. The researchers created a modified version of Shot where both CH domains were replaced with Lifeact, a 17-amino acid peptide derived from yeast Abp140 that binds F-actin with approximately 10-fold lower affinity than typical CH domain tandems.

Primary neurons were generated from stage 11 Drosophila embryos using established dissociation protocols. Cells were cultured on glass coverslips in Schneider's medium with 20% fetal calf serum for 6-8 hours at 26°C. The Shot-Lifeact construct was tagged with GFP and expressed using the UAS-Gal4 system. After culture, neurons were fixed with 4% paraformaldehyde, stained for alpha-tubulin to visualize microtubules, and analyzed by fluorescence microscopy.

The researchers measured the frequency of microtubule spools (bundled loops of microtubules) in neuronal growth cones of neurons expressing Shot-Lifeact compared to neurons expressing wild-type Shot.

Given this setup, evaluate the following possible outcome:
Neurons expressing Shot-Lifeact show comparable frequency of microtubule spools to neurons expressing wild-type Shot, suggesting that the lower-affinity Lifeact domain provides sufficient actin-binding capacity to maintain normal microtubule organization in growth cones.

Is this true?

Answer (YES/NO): YES